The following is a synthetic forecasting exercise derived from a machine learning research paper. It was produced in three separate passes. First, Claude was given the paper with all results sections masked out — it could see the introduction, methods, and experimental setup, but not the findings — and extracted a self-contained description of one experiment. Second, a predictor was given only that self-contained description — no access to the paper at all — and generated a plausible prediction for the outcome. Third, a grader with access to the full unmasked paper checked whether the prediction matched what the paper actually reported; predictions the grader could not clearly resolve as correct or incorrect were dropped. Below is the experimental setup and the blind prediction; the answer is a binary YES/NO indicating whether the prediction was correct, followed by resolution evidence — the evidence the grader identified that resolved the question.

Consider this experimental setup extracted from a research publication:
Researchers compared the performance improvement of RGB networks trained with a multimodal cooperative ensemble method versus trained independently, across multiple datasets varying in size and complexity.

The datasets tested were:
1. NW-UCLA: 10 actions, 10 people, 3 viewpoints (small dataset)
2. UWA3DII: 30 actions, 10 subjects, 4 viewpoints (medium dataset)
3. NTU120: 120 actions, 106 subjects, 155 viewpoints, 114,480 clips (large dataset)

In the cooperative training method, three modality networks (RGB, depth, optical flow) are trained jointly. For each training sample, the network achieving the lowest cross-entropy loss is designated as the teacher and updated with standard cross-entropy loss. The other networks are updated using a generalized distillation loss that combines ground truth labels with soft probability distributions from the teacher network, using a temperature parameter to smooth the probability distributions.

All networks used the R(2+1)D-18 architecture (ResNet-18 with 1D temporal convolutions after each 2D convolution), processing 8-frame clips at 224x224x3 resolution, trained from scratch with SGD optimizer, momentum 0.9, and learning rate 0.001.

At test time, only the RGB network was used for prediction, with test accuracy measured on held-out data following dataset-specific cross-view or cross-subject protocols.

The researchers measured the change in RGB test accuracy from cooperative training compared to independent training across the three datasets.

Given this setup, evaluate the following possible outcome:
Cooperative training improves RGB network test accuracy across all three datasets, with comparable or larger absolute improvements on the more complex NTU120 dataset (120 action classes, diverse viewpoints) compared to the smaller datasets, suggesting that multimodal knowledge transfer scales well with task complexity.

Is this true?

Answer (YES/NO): NO